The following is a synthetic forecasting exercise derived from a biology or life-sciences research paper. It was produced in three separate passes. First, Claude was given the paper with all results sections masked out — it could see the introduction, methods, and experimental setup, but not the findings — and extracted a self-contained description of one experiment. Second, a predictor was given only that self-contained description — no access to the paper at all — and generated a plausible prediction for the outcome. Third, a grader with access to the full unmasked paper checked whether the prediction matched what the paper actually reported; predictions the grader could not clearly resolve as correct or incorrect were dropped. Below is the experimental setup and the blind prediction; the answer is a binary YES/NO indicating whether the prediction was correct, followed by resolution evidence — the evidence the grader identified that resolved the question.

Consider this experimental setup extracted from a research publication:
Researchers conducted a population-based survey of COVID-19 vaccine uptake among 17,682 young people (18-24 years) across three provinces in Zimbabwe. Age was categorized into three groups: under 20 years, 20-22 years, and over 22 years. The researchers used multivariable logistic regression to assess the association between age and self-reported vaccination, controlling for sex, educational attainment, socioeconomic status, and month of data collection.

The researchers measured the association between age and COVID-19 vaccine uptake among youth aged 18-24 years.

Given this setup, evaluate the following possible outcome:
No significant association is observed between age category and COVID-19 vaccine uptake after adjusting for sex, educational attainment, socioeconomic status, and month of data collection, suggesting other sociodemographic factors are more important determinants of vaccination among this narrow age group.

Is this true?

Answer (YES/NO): NO